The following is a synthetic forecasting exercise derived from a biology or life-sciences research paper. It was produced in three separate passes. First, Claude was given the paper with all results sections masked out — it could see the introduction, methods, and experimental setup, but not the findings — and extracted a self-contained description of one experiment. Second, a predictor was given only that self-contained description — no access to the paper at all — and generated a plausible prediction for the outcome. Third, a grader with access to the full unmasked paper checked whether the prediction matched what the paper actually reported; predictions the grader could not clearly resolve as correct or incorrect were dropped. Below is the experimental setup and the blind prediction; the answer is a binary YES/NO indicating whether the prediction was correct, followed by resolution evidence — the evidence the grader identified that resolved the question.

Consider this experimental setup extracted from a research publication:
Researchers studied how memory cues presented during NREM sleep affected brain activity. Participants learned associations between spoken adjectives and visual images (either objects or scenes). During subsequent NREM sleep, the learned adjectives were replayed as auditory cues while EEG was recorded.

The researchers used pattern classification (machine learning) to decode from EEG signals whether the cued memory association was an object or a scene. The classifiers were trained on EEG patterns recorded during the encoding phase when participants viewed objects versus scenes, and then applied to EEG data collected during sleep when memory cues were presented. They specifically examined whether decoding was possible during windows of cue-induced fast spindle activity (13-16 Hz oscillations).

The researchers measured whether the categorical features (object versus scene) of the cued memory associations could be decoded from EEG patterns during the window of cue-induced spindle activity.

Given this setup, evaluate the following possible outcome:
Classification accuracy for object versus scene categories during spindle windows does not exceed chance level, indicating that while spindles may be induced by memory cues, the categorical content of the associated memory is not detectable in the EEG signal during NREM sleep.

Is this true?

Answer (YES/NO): NO